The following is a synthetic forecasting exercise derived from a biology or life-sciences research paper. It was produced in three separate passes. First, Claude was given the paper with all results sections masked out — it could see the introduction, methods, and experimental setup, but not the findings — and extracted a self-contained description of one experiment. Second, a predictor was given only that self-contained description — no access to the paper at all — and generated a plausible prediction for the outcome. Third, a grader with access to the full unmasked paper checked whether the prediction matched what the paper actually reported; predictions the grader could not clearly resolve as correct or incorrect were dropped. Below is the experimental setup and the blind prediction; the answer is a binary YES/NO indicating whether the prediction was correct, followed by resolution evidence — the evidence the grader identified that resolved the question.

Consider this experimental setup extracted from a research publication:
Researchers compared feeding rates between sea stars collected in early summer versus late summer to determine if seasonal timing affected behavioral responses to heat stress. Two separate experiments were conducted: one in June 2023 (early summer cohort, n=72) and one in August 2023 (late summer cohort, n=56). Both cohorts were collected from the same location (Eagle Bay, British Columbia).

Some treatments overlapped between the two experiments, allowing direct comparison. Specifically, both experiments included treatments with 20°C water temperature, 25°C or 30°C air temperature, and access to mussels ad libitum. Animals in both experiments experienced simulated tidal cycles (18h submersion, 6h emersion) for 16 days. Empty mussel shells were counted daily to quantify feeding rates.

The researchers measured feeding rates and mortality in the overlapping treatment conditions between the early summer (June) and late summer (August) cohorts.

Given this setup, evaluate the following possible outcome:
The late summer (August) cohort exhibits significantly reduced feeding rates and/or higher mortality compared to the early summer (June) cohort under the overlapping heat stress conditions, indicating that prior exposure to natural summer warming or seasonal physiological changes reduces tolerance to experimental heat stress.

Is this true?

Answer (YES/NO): YES